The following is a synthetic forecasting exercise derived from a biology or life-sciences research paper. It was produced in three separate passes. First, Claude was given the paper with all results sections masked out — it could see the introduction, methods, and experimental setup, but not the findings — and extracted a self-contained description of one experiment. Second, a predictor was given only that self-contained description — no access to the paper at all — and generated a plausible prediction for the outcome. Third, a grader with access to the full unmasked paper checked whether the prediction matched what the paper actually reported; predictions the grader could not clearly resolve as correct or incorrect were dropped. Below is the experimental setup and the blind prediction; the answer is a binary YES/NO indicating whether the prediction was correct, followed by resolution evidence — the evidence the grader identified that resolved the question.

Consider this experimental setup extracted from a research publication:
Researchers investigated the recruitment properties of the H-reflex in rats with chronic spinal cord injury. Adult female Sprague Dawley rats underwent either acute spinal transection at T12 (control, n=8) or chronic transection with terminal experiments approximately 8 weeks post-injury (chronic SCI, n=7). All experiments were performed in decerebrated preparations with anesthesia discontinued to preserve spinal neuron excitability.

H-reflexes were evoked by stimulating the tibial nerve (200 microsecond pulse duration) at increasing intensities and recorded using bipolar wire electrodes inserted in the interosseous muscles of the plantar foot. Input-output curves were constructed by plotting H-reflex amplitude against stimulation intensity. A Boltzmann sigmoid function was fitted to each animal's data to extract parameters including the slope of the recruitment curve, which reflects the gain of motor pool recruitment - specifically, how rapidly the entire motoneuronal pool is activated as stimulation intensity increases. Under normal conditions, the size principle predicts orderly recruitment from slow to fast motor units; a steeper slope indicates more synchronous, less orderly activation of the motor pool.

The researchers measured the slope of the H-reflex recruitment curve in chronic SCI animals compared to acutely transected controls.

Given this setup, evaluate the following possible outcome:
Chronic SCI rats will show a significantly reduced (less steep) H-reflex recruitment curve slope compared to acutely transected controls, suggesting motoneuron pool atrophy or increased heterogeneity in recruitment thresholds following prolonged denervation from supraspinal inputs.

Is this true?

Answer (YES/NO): NO